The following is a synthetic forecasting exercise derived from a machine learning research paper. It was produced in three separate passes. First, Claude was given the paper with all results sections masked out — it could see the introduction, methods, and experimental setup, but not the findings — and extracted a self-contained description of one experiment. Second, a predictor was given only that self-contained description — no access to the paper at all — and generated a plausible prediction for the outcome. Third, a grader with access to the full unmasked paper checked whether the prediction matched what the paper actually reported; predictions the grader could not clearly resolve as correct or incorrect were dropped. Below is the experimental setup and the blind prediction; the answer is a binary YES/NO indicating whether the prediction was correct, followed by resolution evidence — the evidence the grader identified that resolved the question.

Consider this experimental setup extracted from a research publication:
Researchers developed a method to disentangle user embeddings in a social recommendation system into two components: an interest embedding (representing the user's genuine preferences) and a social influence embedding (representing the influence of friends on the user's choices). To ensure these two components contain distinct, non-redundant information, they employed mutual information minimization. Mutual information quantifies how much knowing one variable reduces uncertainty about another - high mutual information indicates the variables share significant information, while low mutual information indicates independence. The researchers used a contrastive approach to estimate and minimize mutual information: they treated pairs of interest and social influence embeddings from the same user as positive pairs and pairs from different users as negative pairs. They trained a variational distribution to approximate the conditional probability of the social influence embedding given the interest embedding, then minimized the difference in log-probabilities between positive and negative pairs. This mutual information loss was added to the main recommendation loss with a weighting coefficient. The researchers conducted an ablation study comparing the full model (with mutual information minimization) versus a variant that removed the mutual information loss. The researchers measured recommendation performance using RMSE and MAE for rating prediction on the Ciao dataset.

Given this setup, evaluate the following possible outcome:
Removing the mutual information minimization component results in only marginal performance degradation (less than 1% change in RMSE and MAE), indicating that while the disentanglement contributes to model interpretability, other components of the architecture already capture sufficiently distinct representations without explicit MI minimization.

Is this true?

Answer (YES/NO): YES